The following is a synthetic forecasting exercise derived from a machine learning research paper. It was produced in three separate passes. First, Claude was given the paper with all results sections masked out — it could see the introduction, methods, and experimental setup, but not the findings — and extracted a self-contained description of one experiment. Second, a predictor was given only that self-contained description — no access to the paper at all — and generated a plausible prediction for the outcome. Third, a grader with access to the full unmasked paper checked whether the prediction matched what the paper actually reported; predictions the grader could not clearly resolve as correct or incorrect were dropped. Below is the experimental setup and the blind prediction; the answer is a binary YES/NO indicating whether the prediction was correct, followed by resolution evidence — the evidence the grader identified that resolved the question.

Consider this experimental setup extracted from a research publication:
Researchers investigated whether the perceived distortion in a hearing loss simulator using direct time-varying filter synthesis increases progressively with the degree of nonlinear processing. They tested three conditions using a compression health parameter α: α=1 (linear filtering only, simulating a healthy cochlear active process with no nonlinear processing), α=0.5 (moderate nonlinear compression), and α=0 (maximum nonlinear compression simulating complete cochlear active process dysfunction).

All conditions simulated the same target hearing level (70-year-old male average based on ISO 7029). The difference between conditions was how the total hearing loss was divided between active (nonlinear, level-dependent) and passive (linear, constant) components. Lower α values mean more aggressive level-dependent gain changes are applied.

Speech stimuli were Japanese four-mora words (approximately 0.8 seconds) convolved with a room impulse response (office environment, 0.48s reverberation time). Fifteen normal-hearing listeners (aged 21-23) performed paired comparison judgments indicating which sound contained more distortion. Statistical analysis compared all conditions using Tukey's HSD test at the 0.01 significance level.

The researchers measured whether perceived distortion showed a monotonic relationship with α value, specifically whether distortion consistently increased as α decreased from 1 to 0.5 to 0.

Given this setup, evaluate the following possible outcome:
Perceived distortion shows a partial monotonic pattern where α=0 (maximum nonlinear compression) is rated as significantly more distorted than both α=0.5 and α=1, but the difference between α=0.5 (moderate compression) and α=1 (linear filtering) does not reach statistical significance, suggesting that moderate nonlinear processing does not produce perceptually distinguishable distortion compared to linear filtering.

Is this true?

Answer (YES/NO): NO